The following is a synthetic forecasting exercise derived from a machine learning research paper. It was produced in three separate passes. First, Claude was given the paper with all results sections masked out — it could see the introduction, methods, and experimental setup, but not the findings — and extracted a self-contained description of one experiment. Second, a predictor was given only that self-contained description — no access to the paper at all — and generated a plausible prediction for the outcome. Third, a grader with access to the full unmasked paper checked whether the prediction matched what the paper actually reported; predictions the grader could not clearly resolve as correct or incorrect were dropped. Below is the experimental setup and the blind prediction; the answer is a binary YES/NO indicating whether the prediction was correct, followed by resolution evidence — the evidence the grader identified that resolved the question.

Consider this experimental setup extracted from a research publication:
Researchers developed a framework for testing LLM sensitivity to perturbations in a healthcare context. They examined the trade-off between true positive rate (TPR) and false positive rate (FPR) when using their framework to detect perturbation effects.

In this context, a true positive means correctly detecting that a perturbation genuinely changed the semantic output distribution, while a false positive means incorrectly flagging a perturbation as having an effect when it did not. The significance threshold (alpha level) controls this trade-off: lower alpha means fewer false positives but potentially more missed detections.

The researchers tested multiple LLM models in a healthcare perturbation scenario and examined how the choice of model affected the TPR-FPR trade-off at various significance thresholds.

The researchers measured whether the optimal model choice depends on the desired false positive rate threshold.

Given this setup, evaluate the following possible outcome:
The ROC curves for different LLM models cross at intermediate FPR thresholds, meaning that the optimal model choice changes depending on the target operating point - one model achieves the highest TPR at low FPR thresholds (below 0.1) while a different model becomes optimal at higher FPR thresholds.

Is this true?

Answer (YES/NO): NO